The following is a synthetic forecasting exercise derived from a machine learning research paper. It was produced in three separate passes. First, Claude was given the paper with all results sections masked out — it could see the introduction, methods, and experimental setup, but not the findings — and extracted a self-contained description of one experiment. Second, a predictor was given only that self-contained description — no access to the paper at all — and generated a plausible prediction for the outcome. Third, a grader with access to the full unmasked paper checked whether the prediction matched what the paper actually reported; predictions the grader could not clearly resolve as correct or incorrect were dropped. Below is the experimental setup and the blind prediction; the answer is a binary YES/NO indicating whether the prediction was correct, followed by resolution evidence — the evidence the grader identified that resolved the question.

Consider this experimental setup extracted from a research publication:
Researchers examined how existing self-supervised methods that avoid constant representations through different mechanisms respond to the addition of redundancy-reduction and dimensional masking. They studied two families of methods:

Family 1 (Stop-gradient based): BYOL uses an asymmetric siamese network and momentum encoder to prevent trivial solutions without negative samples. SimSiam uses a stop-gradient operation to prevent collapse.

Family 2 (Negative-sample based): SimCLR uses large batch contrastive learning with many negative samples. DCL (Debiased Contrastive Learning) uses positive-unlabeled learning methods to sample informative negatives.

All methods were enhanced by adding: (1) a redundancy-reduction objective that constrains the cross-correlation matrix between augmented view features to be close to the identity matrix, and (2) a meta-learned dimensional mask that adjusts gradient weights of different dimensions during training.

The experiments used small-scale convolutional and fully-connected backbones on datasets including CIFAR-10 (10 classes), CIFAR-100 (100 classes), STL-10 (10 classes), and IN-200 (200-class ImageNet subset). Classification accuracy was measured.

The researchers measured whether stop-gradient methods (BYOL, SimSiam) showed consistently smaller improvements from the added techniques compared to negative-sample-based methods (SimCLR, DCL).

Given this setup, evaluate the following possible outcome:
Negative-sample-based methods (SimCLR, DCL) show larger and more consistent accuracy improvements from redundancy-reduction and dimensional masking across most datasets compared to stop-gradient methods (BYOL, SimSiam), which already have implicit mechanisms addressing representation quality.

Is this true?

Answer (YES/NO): NO